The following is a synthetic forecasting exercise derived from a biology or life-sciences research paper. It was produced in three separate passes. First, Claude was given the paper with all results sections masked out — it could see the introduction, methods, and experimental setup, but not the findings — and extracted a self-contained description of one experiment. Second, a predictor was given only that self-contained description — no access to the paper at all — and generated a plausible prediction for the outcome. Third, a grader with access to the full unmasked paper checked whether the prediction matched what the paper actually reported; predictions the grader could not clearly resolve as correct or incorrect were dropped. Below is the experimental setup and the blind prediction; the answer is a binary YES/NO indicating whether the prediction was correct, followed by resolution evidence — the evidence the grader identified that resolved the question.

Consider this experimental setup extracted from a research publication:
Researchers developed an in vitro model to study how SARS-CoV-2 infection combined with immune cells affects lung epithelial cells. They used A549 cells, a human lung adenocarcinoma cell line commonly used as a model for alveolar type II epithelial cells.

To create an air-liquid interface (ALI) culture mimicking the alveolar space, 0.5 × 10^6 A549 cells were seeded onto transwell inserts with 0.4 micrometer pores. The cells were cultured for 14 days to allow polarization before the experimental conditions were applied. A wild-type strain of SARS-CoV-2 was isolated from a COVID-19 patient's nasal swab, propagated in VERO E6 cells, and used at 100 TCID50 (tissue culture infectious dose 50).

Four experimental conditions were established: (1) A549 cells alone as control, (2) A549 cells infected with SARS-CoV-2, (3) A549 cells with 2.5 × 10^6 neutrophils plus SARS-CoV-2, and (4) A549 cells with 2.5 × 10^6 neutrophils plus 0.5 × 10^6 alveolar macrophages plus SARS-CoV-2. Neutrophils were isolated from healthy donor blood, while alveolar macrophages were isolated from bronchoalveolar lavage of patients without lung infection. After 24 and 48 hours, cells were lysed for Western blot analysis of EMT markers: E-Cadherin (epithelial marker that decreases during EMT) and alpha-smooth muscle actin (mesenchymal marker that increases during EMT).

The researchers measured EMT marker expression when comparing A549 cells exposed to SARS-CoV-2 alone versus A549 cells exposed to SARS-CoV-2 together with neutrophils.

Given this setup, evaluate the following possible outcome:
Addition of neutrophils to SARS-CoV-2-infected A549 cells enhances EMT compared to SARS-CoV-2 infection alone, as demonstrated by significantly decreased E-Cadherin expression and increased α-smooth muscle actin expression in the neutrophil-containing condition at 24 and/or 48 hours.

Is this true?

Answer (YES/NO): NO